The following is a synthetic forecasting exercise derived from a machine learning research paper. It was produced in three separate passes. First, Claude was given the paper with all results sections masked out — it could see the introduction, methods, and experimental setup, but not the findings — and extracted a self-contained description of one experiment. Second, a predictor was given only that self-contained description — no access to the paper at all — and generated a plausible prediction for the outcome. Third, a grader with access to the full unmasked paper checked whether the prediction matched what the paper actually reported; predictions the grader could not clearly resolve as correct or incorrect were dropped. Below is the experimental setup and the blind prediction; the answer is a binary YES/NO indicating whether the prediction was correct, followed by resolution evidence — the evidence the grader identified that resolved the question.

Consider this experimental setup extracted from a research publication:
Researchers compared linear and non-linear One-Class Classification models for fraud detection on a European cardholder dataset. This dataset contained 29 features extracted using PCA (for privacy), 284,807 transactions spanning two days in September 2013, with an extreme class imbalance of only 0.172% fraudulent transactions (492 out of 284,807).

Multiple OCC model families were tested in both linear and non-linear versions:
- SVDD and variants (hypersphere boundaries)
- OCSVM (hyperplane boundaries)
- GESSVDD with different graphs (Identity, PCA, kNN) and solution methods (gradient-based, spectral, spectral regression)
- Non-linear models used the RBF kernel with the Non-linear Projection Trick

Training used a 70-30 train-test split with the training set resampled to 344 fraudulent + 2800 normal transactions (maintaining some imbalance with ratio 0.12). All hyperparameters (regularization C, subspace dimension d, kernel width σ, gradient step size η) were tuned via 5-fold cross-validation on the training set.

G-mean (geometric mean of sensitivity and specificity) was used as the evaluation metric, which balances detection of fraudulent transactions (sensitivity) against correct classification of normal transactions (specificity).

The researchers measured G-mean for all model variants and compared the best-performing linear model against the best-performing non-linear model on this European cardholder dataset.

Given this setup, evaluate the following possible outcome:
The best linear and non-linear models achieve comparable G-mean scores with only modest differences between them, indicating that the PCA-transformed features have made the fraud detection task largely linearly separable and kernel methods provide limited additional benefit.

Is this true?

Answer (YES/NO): NO